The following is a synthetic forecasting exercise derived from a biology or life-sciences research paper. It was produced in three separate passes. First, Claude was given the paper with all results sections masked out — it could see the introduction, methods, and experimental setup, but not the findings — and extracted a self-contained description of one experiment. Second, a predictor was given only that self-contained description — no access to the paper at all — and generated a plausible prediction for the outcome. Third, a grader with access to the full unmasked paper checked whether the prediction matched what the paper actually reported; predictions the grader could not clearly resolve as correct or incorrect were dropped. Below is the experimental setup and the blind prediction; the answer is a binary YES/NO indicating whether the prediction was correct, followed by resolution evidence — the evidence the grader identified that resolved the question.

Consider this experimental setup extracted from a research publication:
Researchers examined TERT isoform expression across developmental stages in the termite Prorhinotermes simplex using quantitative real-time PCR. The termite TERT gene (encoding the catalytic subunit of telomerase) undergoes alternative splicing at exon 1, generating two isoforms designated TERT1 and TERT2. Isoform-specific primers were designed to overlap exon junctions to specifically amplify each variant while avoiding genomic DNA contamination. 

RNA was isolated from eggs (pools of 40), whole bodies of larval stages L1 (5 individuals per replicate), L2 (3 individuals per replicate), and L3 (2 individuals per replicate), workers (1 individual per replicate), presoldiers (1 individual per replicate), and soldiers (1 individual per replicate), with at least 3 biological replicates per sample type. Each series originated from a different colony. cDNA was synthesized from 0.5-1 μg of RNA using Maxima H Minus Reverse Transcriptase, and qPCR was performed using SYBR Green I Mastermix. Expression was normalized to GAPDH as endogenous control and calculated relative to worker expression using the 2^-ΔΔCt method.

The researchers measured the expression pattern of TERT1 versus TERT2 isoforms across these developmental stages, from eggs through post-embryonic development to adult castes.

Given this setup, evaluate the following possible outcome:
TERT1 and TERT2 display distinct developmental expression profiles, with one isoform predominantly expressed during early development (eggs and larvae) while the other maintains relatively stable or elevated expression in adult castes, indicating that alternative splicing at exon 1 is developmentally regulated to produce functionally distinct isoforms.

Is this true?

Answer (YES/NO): NO